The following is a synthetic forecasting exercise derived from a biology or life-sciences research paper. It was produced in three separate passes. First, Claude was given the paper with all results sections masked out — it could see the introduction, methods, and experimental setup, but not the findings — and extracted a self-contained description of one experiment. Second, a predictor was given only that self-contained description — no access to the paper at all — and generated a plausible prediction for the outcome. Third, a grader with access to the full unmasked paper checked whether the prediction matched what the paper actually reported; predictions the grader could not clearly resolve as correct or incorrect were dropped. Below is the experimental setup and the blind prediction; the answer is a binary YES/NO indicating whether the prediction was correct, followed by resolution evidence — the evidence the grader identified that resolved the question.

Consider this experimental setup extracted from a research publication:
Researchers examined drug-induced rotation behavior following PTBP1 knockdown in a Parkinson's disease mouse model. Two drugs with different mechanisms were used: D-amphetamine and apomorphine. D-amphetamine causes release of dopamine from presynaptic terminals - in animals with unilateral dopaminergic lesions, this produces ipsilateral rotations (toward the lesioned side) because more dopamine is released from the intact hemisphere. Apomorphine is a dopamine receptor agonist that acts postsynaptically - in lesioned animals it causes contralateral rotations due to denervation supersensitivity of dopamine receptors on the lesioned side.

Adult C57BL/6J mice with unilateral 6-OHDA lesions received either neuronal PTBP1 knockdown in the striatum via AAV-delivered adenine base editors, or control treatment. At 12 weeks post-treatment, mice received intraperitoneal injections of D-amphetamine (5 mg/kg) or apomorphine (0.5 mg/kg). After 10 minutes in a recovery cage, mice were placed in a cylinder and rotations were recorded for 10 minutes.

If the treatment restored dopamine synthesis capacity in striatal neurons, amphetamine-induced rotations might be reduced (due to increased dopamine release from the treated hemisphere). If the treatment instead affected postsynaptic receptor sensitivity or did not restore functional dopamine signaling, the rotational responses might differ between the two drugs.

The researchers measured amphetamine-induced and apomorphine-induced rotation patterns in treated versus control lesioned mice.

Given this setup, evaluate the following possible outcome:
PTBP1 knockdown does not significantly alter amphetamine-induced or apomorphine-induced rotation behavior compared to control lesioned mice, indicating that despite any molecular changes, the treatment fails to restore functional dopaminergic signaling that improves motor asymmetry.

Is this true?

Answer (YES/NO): YES